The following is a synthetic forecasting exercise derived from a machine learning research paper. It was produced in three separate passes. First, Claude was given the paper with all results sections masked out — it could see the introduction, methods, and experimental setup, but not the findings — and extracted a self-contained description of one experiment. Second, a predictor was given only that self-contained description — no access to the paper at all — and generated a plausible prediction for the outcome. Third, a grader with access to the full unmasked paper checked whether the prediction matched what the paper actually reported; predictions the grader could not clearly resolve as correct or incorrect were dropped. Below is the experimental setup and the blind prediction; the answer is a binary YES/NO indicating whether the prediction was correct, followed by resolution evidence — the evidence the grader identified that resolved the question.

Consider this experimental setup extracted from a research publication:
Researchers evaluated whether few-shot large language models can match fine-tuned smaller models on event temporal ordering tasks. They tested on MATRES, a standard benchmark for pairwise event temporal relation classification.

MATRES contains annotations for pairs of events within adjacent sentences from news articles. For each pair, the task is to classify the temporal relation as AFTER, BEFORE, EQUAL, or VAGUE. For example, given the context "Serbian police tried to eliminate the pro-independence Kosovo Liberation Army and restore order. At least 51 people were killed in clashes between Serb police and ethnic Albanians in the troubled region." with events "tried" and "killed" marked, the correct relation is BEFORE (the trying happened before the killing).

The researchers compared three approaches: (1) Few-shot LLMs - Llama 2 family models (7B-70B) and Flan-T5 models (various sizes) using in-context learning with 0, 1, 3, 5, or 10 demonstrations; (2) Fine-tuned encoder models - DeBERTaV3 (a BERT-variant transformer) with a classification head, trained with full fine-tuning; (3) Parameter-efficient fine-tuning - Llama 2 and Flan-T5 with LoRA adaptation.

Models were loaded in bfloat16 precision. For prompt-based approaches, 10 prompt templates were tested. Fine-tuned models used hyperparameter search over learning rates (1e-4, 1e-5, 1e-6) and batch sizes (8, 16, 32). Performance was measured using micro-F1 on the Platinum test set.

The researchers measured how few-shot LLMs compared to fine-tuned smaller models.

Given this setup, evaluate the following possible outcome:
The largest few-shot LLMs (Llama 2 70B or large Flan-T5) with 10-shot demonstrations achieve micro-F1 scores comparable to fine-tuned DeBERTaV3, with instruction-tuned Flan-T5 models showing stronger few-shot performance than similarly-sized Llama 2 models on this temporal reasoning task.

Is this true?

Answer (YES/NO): NO